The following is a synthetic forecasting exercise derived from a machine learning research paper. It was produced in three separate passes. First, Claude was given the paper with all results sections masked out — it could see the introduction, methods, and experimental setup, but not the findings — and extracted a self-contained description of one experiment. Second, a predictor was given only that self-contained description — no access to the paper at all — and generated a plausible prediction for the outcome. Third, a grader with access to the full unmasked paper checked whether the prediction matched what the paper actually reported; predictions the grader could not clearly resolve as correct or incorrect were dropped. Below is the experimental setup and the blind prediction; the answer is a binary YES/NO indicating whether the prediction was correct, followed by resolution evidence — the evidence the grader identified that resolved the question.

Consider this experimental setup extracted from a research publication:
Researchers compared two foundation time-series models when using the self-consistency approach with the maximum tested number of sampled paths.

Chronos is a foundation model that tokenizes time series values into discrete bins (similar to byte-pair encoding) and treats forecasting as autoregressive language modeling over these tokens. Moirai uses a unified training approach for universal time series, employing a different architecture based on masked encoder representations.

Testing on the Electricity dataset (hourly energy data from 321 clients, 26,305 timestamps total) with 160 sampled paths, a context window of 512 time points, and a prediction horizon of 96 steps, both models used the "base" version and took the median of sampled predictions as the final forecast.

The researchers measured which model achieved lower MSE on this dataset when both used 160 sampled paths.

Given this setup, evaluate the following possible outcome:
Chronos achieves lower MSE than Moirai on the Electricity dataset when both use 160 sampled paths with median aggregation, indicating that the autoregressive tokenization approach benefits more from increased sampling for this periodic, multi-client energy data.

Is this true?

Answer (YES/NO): YES